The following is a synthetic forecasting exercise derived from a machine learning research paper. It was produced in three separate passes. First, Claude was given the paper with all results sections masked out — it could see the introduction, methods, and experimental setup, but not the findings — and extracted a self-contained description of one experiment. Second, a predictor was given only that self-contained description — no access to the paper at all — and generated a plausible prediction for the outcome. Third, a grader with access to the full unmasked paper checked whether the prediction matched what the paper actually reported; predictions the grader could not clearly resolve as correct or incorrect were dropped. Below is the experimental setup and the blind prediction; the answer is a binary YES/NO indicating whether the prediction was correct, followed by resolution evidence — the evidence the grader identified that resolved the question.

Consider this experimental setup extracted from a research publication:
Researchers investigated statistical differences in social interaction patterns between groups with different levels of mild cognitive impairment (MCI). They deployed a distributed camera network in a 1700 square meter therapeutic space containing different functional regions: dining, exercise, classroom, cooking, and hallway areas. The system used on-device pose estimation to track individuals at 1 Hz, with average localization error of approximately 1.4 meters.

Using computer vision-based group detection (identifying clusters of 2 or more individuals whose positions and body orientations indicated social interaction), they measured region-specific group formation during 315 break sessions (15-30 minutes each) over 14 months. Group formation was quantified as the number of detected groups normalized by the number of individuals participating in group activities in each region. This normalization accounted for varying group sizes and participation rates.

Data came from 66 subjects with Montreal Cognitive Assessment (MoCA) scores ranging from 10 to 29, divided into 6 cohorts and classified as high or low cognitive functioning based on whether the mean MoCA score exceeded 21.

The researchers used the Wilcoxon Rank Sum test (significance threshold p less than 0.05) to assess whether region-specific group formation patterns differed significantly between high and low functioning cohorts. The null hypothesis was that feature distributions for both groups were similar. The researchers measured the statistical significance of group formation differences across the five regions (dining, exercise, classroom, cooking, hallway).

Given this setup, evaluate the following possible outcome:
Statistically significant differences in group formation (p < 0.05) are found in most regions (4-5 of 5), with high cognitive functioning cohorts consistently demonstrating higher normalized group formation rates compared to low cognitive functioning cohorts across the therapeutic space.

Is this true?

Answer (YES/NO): YES